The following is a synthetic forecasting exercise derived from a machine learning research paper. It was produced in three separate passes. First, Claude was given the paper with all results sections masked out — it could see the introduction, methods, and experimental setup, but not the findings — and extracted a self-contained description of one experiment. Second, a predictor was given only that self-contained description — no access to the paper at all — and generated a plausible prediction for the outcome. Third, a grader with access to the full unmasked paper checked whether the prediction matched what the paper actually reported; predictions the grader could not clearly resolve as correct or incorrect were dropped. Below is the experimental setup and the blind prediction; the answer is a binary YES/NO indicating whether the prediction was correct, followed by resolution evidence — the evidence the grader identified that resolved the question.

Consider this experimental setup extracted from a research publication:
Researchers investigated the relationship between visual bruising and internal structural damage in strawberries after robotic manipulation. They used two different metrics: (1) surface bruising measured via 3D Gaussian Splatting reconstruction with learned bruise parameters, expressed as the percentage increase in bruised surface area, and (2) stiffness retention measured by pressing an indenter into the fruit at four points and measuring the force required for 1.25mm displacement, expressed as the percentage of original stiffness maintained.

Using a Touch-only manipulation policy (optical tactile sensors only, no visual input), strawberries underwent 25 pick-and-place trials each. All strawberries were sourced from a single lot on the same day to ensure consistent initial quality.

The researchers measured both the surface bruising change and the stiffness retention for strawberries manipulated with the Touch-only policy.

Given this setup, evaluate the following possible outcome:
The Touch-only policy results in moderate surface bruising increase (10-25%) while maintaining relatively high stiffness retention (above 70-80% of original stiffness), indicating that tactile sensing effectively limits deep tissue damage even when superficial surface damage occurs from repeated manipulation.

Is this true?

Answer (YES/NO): NO